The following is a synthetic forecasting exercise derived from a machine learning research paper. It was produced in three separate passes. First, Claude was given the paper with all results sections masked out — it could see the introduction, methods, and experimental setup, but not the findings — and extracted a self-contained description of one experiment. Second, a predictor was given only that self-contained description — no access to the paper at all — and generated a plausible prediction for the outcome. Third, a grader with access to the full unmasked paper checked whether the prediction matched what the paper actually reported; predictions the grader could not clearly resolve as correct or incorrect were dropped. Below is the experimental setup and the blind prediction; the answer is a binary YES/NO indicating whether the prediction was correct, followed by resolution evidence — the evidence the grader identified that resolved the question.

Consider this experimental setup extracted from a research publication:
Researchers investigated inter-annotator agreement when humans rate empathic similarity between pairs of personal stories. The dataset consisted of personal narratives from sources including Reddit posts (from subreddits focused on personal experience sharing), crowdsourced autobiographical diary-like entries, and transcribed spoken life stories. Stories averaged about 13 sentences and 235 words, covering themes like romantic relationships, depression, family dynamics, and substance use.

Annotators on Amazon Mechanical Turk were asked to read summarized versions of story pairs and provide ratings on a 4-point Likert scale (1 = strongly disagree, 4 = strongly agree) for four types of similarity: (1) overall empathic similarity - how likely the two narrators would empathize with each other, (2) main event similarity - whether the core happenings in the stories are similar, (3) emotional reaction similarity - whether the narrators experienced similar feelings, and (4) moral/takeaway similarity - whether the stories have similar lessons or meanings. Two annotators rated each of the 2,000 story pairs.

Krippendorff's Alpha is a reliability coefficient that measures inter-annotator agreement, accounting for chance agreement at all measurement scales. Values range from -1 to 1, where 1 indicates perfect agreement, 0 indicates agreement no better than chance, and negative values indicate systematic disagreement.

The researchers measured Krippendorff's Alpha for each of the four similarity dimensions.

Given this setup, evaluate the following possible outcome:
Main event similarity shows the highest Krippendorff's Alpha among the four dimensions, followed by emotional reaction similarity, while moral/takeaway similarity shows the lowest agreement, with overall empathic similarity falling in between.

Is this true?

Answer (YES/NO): NO